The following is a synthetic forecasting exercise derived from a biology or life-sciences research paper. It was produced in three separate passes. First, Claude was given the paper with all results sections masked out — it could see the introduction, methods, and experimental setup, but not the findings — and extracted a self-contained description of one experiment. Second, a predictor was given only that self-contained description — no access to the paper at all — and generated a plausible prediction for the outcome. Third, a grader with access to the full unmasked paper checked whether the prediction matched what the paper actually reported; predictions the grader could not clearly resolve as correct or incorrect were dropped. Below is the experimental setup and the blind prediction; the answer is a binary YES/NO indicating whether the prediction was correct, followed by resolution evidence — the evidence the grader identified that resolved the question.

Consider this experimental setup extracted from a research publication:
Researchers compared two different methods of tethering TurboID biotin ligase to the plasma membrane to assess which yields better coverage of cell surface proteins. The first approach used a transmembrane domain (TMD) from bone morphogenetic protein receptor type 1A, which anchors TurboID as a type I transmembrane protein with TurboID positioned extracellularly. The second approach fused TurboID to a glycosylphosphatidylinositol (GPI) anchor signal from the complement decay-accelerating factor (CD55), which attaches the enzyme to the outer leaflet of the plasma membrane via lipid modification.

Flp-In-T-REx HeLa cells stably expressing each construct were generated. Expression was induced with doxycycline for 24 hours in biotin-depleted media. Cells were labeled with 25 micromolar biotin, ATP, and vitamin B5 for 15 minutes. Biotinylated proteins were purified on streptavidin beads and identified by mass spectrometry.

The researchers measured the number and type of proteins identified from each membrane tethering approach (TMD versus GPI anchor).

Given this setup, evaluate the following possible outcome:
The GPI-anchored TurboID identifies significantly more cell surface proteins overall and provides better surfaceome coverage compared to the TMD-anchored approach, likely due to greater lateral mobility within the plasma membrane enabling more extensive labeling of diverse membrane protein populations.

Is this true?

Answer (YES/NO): NO